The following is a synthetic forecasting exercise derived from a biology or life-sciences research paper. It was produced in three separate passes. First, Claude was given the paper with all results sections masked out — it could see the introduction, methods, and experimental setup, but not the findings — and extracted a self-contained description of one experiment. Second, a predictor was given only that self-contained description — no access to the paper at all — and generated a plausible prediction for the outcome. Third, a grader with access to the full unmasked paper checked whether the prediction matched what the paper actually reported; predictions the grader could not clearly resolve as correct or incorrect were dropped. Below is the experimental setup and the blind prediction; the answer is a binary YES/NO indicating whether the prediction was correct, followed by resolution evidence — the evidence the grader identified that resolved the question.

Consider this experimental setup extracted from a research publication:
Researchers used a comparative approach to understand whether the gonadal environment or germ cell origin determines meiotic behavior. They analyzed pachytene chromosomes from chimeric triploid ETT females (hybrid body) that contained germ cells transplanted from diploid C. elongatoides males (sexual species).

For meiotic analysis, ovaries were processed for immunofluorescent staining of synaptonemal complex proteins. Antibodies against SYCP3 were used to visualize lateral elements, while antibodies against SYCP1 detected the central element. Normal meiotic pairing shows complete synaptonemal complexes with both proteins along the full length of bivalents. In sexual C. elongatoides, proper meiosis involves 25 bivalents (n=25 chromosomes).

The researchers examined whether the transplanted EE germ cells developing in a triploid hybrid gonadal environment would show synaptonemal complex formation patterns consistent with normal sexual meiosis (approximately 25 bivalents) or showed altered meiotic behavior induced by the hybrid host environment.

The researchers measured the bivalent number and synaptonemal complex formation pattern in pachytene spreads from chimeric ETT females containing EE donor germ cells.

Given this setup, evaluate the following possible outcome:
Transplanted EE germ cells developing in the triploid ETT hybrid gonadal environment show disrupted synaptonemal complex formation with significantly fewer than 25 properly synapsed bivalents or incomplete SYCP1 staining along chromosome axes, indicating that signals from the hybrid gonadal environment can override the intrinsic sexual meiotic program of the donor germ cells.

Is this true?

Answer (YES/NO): NO